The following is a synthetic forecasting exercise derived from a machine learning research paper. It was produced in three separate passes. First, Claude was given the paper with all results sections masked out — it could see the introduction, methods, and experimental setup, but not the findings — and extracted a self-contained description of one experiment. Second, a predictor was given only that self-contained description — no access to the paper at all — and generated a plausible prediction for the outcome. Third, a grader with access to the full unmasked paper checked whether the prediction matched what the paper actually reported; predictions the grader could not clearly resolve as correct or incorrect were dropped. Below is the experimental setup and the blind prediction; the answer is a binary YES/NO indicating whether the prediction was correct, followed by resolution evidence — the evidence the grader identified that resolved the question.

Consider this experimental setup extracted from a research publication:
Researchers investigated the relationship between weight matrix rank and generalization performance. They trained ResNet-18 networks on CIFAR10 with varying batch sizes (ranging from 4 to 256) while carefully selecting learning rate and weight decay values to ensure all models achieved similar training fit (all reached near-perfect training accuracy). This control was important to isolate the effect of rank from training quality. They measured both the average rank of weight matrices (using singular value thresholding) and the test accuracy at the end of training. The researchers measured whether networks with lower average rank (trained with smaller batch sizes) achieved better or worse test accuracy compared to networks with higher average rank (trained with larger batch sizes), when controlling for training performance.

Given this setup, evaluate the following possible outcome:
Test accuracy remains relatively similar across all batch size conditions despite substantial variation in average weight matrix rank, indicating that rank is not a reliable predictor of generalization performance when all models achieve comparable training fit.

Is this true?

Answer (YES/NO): NO